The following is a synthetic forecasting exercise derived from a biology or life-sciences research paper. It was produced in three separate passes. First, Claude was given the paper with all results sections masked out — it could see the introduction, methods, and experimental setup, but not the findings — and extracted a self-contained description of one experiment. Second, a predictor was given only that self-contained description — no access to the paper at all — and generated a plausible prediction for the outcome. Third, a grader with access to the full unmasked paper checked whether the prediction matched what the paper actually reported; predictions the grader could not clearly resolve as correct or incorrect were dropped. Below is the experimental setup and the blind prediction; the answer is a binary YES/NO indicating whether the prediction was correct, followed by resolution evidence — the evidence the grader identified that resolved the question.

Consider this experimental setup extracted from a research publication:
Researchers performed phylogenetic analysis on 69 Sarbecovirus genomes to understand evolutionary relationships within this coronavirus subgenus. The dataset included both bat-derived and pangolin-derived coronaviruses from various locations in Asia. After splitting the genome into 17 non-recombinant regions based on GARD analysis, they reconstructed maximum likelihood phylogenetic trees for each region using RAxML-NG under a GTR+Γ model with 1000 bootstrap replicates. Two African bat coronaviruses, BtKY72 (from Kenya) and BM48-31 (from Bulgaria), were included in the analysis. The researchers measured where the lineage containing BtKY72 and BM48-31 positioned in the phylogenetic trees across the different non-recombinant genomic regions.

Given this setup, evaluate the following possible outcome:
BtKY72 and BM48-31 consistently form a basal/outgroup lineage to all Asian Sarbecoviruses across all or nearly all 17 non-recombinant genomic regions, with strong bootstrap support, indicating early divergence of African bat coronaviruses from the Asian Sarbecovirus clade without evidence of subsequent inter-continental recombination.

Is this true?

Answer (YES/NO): YES